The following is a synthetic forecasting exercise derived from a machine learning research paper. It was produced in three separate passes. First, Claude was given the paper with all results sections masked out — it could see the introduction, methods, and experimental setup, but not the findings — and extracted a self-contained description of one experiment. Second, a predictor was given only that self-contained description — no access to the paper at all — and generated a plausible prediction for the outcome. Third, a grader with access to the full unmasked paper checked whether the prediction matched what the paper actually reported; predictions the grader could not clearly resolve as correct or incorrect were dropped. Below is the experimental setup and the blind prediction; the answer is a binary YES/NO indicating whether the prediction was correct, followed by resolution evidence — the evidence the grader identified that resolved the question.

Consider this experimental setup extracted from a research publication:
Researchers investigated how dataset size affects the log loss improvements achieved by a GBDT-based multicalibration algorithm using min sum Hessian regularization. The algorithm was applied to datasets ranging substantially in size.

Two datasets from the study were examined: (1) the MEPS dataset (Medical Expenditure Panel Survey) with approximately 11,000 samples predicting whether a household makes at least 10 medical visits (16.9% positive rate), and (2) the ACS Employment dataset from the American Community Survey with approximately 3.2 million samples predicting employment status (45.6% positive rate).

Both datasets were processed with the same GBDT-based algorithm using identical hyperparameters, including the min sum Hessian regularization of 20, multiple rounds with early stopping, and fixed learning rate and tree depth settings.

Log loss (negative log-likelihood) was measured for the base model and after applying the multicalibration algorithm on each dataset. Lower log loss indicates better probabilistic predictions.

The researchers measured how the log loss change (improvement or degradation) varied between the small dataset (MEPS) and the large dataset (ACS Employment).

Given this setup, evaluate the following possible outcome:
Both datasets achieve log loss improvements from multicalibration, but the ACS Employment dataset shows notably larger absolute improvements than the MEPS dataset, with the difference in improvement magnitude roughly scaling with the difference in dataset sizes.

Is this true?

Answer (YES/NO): NO